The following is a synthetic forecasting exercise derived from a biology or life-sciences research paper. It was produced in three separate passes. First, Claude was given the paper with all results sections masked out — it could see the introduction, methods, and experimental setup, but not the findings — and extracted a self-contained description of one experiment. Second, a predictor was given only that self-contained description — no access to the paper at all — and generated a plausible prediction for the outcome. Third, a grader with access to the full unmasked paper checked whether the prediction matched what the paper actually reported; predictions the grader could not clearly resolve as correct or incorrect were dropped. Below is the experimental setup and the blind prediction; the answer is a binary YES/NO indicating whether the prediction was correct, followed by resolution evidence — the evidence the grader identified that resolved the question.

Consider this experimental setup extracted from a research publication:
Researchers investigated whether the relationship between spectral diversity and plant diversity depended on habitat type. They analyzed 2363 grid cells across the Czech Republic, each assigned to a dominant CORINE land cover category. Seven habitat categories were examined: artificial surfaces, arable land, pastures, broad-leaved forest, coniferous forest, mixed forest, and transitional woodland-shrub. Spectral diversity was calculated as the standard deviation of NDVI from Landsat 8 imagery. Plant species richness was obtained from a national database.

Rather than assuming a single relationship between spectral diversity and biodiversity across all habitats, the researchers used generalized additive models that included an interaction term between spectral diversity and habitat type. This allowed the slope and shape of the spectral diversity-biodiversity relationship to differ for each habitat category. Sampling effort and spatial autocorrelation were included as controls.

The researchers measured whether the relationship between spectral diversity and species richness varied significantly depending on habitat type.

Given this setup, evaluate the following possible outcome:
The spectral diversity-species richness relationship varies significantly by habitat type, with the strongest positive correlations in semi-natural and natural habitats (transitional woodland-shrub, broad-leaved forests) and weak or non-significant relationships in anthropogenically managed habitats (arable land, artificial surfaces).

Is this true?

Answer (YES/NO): NO